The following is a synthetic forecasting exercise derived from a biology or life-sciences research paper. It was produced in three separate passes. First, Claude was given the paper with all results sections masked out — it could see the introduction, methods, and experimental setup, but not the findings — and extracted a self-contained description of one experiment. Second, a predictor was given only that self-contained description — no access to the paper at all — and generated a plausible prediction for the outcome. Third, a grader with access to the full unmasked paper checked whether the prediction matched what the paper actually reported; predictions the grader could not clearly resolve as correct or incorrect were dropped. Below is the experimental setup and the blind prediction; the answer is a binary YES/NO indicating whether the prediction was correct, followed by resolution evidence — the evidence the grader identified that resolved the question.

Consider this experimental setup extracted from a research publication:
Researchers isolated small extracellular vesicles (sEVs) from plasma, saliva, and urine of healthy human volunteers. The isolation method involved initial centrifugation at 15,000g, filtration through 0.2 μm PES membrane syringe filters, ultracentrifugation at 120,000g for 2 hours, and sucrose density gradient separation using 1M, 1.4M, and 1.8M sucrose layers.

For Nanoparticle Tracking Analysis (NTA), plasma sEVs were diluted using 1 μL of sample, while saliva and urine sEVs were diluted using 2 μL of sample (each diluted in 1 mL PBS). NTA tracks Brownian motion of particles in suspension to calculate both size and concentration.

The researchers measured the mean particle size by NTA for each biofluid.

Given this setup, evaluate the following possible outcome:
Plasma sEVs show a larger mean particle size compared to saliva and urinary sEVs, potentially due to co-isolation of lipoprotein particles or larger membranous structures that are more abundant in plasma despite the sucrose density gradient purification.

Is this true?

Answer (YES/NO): NO